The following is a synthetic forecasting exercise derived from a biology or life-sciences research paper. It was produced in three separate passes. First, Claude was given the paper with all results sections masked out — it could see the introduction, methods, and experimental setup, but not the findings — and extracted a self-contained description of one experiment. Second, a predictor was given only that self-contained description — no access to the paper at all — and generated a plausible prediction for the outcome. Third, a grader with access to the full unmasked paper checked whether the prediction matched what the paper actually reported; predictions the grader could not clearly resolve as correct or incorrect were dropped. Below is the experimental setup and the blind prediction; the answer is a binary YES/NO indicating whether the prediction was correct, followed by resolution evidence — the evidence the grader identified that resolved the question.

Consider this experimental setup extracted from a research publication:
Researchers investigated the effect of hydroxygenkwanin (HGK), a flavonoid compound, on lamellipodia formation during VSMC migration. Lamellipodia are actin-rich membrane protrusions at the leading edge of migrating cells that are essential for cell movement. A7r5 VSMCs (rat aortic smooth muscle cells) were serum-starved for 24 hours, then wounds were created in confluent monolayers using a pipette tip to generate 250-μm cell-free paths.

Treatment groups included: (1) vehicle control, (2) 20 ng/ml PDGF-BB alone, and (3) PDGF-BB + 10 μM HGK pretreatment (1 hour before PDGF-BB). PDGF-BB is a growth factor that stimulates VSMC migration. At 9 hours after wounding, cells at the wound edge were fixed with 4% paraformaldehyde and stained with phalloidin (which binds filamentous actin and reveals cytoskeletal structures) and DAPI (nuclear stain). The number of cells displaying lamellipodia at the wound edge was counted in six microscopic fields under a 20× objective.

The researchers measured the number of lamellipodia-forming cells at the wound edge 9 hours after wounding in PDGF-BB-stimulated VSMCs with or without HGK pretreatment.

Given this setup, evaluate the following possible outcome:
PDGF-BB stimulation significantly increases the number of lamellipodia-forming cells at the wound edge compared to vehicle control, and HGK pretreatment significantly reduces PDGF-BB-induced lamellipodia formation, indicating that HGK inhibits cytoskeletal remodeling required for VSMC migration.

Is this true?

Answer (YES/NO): YES